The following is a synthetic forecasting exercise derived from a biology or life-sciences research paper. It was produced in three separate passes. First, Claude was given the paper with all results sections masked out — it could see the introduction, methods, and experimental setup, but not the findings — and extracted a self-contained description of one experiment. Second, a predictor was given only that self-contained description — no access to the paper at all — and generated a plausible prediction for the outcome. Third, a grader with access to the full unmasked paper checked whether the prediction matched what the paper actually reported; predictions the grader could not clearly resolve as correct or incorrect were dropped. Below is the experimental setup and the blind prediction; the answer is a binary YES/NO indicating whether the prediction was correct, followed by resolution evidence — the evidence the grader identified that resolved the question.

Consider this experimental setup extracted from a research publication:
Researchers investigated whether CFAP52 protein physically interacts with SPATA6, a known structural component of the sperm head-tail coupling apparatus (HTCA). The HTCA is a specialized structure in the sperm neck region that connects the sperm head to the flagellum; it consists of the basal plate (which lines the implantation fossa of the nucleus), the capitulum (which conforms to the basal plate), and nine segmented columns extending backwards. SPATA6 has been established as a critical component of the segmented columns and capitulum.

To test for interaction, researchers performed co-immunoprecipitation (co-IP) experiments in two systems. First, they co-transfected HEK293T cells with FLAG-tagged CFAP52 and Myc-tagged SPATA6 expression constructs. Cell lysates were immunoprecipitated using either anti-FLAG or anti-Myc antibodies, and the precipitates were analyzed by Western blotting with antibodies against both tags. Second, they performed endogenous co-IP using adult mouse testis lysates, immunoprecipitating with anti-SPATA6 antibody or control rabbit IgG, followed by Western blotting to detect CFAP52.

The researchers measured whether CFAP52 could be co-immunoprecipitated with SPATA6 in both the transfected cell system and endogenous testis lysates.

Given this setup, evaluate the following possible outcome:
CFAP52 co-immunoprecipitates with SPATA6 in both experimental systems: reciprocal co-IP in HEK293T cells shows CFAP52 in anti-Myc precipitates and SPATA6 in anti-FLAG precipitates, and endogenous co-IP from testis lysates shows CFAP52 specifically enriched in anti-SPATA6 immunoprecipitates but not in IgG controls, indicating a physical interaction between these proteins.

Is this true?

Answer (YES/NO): YES